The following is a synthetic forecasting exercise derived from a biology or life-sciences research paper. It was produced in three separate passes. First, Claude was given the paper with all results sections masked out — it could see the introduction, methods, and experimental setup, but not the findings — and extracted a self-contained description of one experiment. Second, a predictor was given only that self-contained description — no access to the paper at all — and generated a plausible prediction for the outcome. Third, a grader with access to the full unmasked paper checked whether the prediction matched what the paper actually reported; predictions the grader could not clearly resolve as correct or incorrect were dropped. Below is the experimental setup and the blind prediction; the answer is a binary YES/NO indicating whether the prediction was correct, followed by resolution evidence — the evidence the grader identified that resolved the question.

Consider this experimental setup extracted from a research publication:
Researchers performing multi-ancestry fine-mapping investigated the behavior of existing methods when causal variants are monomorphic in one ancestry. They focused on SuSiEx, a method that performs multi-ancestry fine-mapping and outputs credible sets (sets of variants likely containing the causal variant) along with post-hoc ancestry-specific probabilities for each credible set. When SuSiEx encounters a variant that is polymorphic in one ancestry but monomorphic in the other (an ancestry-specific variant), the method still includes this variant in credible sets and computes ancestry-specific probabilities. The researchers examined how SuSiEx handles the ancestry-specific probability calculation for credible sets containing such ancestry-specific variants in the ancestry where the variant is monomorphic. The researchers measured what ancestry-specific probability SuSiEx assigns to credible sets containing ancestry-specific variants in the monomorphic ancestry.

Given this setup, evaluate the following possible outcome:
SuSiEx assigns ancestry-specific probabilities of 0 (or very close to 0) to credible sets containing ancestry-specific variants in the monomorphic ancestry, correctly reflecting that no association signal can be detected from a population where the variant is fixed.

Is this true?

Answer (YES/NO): NO